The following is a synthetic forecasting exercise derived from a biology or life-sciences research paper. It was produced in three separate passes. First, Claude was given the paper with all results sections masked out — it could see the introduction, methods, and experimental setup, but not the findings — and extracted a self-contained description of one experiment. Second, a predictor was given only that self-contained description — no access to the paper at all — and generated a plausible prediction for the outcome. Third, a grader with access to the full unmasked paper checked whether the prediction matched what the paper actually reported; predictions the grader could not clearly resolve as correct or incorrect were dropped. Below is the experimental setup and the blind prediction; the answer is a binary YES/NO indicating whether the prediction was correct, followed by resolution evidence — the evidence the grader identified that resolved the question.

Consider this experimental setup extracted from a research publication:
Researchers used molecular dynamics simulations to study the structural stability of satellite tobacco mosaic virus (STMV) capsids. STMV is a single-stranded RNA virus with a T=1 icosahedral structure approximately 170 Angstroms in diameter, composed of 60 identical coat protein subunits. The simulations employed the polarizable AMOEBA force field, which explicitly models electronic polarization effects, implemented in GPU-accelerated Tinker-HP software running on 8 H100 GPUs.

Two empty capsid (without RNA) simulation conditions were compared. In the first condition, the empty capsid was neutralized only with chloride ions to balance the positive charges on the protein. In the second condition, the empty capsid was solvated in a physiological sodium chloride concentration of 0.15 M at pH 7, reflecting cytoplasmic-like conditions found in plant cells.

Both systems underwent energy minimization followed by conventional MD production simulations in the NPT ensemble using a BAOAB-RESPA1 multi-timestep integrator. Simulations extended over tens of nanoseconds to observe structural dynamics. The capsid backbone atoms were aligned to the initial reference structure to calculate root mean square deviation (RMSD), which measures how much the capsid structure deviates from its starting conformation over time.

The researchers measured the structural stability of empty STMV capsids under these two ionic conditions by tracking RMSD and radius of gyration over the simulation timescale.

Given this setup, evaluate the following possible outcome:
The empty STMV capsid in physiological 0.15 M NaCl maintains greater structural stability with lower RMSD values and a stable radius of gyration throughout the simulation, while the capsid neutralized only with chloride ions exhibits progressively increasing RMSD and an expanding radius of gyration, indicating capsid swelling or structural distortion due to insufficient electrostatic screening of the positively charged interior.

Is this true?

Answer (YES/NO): YES